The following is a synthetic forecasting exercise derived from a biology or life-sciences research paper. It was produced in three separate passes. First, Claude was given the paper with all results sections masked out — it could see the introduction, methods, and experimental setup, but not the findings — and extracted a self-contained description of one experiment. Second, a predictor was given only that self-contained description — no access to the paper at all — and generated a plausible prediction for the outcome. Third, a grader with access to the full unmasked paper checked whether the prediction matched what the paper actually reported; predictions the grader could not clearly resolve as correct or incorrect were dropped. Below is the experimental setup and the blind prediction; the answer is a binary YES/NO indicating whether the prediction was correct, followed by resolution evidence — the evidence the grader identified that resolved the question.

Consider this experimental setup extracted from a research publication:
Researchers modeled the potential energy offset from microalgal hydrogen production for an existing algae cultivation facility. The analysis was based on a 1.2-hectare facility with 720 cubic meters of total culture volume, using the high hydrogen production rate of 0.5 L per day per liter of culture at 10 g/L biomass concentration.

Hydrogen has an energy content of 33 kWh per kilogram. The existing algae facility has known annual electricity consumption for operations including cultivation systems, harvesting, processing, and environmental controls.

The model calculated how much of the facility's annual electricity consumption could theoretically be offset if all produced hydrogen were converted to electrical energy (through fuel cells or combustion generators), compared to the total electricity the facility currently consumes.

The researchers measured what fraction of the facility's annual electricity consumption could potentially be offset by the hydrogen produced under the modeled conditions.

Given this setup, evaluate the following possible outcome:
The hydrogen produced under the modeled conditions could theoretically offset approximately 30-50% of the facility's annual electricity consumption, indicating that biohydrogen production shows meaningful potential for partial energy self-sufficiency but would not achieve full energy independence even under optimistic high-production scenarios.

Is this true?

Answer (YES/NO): NO